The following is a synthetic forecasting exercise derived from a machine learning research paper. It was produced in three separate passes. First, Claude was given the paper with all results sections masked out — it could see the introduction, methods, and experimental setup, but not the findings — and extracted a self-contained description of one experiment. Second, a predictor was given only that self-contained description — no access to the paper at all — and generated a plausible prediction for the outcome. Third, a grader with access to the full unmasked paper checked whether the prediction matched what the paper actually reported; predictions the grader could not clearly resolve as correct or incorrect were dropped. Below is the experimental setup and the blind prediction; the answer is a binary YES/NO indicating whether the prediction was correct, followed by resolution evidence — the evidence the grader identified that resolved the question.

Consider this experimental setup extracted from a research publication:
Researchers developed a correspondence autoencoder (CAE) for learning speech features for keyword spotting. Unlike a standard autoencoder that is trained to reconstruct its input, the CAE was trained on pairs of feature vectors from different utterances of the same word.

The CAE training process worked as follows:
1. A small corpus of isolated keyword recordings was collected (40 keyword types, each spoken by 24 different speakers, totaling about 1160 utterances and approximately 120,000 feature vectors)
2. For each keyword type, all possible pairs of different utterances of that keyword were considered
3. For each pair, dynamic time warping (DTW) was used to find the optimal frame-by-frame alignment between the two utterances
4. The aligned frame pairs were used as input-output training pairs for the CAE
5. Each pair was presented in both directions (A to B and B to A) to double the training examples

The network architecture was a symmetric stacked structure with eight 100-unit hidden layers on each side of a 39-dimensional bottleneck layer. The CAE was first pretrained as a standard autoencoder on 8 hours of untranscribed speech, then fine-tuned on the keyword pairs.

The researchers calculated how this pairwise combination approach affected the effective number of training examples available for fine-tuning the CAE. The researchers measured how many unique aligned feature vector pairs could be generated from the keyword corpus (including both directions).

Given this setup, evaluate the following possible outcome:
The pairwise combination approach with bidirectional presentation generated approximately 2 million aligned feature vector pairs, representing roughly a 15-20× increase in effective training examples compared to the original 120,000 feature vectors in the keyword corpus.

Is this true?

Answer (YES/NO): NO